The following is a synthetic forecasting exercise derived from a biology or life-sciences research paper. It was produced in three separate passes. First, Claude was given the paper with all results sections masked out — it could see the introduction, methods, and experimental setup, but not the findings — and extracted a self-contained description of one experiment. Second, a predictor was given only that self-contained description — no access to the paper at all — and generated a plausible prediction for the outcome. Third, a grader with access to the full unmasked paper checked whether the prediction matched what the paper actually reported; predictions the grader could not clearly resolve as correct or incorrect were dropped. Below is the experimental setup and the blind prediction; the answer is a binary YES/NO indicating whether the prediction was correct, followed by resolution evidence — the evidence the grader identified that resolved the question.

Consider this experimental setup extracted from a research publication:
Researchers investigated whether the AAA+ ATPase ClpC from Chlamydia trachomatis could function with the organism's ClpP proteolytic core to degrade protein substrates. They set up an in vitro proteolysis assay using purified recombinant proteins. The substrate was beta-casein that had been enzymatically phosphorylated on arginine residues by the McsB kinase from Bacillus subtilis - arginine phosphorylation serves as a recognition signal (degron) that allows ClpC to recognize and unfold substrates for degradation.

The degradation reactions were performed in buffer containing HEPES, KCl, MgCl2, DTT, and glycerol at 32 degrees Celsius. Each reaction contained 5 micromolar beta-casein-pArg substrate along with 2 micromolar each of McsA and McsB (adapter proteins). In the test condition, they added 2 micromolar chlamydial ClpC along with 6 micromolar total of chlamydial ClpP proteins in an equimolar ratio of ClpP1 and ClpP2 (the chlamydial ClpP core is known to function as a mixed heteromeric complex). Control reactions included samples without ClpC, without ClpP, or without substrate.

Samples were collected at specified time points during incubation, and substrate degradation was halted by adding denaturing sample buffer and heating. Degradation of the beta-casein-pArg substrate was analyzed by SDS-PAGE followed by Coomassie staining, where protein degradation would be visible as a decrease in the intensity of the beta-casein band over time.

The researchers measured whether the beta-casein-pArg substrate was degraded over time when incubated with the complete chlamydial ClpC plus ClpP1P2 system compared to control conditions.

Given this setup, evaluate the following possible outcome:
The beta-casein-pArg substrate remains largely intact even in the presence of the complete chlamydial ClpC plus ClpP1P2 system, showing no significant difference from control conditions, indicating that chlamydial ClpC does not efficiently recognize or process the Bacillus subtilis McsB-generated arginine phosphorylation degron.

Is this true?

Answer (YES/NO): NO